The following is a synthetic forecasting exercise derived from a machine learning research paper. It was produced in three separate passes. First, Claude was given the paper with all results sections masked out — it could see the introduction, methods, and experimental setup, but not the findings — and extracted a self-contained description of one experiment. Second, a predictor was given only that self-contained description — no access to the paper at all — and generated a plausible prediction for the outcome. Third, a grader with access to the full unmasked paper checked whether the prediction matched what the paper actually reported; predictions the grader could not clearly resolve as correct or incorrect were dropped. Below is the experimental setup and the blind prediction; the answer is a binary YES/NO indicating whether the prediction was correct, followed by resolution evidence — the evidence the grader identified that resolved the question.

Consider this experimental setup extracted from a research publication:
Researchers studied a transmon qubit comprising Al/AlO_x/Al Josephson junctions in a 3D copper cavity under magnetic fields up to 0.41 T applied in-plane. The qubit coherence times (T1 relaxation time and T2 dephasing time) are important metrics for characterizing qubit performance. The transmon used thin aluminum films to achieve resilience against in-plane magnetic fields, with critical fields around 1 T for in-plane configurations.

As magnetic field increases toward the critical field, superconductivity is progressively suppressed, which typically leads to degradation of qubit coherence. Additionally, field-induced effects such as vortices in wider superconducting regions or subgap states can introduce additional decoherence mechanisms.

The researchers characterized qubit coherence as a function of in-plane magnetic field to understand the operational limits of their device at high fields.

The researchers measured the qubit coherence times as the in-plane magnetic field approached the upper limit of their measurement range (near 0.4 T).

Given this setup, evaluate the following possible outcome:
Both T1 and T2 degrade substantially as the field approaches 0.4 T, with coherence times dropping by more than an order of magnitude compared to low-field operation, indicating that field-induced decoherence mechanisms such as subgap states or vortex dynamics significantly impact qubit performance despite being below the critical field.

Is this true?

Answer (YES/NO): NO